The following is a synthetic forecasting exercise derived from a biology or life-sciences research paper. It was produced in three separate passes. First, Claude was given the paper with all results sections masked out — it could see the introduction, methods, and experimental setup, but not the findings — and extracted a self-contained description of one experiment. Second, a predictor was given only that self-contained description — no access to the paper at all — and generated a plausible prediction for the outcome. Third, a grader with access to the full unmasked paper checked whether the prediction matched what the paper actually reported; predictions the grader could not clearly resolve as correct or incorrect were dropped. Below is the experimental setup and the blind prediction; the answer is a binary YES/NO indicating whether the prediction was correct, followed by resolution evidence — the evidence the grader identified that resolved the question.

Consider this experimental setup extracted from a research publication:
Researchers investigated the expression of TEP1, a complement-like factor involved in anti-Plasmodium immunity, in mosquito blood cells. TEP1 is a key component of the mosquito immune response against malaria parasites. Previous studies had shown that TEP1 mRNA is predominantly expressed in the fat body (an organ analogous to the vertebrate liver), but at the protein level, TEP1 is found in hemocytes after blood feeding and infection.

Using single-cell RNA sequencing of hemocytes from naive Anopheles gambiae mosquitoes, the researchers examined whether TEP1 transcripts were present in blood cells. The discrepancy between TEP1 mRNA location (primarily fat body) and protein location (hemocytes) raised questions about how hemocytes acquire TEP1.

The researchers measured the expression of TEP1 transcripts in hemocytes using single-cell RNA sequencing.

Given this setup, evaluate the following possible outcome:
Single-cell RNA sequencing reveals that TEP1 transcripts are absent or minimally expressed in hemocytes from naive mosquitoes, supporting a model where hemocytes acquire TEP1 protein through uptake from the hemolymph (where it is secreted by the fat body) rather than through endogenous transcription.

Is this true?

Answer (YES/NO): NO